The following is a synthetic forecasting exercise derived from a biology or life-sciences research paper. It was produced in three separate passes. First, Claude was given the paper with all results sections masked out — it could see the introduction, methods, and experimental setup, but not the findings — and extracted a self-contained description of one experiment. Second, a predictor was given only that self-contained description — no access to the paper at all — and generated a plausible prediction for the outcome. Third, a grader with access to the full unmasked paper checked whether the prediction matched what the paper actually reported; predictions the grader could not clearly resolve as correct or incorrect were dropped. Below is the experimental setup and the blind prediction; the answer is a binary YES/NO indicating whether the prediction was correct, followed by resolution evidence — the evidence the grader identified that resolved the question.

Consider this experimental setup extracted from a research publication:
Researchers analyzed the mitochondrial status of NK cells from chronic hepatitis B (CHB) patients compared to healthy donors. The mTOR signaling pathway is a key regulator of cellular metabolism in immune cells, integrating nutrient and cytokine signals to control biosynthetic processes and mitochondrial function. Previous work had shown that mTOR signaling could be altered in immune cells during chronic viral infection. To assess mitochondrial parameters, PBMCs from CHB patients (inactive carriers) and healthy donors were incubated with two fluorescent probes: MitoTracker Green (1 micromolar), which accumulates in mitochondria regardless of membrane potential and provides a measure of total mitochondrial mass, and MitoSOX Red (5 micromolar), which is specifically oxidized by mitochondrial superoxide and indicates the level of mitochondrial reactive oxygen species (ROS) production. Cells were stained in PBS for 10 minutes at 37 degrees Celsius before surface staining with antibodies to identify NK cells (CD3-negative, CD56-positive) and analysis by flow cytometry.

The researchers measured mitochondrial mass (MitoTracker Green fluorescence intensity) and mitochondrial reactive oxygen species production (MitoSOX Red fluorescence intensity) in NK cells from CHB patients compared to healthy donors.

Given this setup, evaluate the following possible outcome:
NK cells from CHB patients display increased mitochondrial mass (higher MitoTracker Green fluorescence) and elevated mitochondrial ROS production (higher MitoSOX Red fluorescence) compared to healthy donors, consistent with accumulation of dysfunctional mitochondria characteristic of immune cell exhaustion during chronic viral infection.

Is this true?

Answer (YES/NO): NO